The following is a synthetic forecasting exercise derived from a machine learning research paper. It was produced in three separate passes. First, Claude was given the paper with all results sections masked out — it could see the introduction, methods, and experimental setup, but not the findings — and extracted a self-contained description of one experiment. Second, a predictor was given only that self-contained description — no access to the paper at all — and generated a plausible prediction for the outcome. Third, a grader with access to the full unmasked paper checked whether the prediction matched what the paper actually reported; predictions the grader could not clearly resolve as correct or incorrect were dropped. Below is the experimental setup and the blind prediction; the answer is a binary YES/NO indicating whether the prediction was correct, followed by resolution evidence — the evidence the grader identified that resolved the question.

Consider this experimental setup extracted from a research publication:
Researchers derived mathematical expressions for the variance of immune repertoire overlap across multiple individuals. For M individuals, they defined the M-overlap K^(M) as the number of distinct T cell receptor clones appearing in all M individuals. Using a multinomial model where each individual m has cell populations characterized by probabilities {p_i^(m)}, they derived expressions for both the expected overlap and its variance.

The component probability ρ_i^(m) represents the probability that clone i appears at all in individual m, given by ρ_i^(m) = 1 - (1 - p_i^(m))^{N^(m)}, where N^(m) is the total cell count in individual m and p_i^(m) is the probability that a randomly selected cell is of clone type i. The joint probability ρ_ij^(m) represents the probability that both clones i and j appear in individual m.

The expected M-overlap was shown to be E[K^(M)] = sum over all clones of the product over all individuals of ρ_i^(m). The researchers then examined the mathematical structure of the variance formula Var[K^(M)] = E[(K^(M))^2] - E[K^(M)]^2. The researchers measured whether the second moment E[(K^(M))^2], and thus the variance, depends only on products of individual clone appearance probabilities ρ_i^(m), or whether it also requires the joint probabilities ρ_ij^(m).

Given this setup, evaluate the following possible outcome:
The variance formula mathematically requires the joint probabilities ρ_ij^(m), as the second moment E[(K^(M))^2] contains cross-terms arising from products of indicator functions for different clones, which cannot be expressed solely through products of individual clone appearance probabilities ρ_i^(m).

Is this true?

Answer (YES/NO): YES